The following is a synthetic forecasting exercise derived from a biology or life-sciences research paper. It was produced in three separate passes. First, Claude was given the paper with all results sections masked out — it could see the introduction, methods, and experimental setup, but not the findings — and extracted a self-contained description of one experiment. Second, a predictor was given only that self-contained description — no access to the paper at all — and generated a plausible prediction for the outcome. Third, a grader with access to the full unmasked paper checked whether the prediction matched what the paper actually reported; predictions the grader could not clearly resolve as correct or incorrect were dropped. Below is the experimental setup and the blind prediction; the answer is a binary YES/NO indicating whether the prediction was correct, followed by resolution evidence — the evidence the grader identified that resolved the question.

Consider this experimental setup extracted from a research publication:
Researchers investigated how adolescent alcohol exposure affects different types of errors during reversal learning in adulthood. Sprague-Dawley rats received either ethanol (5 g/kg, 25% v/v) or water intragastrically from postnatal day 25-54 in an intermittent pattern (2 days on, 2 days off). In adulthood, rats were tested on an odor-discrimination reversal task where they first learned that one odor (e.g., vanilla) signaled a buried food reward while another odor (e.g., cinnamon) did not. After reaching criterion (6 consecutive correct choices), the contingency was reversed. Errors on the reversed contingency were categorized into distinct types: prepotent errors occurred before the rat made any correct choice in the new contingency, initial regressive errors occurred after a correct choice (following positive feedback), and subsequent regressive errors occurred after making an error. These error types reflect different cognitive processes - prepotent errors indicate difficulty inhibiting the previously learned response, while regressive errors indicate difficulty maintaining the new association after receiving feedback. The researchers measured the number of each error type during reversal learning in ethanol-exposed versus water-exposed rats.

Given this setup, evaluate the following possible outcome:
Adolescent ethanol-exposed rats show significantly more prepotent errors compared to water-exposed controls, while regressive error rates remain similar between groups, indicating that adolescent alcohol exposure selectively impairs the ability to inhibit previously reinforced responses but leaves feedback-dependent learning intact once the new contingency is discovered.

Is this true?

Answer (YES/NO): NO